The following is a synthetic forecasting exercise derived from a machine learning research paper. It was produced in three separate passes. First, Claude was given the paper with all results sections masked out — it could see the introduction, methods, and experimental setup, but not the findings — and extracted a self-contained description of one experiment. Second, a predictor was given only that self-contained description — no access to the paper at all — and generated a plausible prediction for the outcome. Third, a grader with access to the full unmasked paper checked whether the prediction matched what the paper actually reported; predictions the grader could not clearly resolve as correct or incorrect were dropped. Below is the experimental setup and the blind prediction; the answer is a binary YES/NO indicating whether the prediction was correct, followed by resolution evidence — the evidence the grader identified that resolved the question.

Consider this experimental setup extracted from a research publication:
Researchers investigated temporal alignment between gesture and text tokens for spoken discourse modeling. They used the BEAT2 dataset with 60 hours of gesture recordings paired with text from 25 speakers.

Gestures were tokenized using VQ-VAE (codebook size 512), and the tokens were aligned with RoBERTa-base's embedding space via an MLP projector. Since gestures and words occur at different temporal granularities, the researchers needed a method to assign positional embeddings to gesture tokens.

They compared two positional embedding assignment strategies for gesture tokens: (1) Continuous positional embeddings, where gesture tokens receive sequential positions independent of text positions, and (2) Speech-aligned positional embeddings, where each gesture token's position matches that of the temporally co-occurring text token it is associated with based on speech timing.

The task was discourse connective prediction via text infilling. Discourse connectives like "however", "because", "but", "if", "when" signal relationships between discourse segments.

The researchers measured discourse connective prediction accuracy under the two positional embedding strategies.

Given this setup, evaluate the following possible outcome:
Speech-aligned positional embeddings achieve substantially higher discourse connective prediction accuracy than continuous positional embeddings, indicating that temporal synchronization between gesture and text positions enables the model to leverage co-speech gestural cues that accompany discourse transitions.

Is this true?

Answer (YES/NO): NO